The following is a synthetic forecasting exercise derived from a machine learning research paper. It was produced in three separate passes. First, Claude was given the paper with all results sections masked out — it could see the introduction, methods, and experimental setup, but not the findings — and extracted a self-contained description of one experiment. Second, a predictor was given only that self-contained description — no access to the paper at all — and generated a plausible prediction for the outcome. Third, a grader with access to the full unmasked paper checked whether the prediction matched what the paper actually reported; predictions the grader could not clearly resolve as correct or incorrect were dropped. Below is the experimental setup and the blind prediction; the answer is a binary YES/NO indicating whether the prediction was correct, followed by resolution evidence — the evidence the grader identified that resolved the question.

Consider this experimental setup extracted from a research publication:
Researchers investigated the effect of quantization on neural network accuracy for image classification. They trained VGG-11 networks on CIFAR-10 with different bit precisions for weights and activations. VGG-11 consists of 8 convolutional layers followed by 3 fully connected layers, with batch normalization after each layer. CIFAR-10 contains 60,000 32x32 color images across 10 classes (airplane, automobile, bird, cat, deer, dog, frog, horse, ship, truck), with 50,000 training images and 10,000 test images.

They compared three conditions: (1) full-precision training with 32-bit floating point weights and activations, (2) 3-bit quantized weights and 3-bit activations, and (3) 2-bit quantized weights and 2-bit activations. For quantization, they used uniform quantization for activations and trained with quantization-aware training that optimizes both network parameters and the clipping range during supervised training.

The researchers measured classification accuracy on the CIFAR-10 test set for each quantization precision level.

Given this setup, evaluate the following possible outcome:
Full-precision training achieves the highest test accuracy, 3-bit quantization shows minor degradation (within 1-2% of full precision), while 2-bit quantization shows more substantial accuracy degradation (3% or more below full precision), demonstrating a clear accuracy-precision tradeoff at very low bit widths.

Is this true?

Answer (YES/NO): NO